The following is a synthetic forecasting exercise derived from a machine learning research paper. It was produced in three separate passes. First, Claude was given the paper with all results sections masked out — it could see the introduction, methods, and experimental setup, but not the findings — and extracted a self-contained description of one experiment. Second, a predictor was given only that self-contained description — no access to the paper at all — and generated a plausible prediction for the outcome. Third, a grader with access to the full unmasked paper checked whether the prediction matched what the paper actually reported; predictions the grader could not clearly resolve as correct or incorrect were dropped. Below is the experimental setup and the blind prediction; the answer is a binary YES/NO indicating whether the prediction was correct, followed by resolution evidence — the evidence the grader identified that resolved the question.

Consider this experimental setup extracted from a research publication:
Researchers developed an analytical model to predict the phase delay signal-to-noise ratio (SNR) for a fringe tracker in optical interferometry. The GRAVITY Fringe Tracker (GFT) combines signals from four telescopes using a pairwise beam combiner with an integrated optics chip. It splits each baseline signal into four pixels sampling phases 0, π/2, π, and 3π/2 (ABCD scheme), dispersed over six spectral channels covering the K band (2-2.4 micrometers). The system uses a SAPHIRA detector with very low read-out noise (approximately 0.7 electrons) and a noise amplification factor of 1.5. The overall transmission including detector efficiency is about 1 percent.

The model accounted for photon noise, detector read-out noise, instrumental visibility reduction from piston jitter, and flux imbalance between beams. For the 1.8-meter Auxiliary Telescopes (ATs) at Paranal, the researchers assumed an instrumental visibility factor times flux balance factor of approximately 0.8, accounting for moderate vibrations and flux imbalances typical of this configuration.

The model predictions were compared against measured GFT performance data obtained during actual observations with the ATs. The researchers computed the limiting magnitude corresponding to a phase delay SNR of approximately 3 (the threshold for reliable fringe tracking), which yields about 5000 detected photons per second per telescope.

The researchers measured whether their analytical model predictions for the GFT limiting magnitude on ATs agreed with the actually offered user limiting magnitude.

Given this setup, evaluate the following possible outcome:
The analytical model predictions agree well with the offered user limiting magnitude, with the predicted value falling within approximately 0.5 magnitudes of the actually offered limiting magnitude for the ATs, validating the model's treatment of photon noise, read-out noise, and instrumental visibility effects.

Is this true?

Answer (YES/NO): YES